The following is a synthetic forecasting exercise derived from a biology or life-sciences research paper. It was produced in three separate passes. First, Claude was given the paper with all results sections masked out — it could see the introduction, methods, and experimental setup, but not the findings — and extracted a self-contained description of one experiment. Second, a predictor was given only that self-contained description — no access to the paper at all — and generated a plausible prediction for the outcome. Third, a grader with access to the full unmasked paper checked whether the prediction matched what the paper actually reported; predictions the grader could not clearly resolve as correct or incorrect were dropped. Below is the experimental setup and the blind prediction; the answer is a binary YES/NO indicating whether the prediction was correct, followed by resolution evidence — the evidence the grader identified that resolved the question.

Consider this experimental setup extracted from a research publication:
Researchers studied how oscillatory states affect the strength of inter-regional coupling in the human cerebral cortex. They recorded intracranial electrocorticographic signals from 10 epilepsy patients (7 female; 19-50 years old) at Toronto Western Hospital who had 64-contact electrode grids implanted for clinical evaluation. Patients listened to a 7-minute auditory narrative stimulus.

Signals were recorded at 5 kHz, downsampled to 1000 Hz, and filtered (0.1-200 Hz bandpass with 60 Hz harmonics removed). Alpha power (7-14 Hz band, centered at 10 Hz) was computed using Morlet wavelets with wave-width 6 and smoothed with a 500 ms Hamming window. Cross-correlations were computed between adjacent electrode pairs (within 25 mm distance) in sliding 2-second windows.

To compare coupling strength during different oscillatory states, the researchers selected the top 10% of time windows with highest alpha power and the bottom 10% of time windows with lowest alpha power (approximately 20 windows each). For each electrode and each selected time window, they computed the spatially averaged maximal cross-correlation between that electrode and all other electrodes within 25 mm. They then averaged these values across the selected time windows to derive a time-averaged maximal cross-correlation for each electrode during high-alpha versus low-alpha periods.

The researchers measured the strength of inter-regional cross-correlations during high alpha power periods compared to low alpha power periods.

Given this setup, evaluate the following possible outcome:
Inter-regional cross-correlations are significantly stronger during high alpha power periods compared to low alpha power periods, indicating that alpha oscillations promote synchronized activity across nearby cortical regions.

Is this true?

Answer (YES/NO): YES